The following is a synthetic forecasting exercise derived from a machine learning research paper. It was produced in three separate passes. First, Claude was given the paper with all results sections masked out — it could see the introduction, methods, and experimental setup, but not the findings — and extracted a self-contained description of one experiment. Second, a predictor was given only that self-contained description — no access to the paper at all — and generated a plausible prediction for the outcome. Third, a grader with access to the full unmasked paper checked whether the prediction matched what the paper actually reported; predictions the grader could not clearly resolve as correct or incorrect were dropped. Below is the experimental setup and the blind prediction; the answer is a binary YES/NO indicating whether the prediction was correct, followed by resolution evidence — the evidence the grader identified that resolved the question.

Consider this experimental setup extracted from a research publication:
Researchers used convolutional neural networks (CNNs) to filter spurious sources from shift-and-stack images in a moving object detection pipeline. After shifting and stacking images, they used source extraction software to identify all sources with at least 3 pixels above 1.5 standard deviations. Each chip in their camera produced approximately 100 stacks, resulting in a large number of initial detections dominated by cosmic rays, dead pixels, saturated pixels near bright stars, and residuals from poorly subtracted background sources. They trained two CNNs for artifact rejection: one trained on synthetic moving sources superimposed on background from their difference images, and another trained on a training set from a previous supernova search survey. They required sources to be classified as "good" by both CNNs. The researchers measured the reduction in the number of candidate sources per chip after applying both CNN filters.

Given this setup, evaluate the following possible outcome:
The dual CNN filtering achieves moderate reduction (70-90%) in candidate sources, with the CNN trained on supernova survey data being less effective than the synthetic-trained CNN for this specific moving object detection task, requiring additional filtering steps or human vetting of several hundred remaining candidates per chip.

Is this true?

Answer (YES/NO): NO